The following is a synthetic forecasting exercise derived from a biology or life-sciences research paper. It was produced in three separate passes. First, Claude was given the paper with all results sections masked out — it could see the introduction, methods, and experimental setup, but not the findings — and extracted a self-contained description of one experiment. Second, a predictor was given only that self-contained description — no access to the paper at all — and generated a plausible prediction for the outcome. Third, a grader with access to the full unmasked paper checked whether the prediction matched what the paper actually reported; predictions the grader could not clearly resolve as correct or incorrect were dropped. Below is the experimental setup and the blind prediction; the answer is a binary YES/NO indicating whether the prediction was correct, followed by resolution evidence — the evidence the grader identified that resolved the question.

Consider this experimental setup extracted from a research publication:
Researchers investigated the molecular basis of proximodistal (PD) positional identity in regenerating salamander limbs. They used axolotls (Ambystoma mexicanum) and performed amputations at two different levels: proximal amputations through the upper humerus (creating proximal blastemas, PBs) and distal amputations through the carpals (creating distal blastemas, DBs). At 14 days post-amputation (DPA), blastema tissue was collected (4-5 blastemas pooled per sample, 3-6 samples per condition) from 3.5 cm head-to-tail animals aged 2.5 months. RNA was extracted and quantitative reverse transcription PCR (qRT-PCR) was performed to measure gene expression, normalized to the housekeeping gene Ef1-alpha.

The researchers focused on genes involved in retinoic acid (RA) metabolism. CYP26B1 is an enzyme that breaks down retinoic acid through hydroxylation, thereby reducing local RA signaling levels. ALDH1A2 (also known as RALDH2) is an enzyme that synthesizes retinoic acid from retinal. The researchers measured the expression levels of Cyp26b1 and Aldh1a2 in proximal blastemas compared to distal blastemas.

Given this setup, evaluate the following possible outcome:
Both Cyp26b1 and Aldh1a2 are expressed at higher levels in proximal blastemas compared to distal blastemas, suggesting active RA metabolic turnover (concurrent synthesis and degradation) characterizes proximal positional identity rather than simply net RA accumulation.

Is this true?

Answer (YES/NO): NO